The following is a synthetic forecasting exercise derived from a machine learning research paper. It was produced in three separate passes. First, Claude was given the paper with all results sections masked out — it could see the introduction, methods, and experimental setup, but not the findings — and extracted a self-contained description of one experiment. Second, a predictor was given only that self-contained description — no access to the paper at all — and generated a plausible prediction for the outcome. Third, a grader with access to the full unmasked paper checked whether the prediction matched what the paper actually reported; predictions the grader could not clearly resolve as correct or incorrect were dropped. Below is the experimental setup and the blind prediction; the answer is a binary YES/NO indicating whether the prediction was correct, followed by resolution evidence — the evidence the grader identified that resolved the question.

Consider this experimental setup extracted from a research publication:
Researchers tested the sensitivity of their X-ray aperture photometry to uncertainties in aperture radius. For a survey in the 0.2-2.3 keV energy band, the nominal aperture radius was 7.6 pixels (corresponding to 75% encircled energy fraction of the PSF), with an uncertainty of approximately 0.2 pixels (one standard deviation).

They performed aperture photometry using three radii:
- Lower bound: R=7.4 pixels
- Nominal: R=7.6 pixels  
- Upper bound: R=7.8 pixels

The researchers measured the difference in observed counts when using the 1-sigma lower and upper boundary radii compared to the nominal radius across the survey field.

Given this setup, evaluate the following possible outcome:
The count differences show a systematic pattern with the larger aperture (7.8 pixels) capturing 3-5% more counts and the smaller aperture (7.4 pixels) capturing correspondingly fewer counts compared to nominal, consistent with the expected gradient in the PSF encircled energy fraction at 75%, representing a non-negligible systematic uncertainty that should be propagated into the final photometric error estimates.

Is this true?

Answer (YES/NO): NO